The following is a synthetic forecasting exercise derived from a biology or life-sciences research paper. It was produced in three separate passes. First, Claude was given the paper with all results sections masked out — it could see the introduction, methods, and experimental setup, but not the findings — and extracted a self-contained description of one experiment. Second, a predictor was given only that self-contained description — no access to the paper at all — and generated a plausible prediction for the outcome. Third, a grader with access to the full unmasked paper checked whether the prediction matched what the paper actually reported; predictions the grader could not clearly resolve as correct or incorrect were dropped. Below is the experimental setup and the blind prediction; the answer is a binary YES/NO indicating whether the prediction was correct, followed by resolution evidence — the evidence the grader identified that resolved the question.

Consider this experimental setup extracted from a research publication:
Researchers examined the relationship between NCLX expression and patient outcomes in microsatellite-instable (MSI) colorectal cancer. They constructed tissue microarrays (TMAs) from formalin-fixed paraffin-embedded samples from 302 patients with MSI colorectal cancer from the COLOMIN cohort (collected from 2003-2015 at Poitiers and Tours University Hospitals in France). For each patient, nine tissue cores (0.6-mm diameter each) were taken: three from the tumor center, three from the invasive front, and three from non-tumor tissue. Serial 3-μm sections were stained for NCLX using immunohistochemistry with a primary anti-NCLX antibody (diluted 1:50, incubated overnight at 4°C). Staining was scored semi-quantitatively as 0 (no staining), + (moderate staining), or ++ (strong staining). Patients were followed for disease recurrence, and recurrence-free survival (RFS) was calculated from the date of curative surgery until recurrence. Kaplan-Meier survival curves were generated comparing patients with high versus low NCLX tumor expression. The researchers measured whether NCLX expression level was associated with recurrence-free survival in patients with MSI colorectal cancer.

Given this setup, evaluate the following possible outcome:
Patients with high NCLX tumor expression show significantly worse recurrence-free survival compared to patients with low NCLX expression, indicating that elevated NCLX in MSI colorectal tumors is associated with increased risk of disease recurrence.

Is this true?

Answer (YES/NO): YES